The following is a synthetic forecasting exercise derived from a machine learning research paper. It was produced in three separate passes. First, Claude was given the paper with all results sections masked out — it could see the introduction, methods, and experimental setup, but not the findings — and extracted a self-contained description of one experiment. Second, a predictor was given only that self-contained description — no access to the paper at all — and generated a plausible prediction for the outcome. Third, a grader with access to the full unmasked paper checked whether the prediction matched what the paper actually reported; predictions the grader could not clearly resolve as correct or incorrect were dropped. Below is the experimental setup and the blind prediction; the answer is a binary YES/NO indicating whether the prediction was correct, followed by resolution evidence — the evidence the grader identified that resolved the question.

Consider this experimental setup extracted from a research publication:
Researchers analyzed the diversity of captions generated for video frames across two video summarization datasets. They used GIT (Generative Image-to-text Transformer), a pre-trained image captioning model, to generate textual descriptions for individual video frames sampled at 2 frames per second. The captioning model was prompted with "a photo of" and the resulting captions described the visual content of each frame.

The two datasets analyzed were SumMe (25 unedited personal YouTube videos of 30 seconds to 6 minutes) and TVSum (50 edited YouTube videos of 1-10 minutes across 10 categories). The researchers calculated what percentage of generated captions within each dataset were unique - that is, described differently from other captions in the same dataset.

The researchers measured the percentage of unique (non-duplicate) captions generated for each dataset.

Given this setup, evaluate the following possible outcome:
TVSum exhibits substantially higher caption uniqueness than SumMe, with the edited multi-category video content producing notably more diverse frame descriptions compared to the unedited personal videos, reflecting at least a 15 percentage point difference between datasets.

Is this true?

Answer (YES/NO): NO